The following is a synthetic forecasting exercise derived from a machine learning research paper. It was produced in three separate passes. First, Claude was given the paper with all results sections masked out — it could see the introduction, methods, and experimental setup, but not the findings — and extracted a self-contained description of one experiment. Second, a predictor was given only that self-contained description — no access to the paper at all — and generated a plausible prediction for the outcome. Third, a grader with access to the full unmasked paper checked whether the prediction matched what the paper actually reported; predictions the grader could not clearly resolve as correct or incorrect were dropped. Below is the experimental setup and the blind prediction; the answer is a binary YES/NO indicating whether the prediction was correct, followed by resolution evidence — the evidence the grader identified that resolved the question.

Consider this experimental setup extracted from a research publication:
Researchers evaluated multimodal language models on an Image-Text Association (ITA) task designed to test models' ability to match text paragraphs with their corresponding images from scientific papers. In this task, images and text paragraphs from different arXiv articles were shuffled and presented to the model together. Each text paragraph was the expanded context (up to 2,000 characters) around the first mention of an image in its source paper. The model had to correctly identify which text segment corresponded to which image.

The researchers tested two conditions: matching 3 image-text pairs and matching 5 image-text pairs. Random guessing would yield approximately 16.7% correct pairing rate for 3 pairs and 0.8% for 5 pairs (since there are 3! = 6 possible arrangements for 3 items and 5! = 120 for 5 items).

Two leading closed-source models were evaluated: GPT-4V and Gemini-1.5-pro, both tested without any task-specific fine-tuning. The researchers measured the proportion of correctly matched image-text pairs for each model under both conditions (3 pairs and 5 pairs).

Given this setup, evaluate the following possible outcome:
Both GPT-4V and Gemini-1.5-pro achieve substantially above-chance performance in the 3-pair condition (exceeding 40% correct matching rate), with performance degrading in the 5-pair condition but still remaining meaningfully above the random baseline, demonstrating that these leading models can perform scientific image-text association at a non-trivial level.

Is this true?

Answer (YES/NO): YES